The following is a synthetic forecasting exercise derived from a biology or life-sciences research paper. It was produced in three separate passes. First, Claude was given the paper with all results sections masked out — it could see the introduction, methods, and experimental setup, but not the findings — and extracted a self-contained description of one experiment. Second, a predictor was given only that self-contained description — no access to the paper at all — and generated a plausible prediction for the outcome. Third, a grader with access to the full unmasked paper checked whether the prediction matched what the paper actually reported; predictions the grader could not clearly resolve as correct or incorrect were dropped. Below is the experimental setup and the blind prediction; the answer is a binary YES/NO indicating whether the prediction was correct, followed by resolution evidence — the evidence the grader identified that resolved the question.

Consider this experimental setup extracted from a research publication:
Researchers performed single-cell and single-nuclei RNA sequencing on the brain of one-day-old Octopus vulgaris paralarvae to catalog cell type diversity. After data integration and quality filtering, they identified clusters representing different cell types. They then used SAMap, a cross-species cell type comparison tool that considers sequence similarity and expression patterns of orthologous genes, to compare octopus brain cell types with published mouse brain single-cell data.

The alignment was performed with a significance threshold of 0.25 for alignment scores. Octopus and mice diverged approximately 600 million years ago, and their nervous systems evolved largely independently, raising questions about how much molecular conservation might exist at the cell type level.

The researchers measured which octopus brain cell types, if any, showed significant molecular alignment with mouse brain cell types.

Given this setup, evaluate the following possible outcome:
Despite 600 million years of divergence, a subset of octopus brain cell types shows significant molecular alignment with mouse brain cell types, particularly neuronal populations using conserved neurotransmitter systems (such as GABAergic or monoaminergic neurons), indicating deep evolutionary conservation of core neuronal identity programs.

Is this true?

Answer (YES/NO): NO